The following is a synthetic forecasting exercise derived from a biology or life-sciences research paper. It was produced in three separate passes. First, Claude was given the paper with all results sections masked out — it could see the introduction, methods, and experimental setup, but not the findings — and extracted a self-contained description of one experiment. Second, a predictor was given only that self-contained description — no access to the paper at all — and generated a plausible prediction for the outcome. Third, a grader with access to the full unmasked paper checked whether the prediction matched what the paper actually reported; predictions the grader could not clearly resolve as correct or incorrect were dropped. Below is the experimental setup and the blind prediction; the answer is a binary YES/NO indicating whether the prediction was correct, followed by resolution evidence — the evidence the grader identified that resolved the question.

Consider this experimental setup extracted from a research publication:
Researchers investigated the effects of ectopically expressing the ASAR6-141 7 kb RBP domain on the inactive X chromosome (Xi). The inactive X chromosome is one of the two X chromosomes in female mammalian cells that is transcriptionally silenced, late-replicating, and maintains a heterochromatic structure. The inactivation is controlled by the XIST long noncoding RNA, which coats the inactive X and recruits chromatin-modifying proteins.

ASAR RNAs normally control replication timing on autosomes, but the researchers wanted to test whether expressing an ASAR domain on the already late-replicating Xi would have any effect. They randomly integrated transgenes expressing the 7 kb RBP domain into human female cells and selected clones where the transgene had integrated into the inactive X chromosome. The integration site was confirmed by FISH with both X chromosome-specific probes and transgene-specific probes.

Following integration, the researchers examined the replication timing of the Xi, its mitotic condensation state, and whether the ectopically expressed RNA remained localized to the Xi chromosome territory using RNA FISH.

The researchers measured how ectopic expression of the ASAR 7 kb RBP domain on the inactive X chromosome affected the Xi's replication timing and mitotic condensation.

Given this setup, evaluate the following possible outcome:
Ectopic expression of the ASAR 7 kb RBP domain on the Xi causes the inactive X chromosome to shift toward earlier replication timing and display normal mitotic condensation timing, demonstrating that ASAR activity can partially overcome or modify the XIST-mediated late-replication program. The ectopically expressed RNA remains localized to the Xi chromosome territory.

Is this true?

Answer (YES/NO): NO